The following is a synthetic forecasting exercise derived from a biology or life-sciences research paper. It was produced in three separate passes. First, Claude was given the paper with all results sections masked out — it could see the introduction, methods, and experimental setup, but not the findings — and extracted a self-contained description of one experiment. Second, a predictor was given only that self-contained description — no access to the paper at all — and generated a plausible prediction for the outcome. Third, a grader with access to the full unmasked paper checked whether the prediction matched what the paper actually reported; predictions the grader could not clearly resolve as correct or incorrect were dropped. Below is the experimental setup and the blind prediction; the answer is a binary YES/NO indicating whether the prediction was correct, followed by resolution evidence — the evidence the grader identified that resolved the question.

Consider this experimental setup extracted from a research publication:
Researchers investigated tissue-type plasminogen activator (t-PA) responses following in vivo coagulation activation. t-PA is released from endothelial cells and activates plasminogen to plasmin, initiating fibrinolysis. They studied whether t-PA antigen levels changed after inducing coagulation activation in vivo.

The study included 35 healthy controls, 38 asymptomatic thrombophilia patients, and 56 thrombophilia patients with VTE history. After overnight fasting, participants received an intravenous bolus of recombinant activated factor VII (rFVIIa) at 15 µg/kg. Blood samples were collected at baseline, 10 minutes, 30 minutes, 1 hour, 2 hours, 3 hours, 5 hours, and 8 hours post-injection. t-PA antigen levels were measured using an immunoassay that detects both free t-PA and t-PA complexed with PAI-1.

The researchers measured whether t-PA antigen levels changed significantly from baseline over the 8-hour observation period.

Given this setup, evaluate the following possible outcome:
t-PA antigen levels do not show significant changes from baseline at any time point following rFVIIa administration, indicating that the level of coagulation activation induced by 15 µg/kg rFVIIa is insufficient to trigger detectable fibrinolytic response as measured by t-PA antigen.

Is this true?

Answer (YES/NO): NO